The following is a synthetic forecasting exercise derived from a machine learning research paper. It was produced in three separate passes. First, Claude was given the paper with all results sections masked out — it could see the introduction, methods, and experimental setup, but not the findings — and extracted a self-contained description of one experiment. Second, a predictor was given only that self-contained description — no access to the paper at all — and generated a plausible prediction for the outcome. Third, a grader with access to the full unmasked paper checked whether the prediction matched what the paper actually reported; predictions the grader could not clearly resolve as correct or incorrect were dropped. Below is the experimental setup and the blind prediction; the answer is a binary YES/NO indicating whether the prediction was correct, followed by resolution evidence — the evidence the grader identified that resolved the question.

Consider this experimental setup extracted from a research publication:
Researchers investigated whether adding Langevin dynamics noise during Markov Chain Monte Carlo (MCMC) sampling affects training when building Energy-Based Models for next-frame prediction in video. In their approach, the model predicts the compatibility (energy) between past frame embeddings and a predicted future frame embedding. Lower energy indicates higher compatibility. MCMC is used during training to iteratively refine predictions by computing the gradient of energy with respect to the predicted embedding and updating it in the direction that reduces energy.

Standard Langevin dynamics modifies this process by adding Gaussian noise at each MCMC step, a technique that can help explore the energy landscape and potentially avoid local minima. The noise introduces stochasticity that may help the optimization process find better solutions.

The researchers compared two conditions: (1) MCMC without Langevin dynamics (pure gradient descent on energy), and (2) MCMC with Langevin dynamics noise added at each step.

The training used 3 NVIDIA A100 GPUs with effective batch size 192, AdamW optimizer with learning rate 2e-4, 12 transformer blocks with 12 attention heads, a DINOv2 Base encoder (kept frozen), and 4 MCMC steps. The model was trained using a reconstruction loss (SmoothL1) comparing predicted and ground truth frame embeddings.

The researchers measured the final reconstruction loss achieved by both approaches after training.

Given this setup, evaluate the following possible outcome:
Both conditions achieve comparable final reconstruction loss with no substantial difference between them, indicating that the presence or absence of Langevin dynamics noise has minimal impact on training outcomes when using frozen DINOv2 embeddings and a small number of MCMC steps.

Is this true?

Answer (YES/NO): YES